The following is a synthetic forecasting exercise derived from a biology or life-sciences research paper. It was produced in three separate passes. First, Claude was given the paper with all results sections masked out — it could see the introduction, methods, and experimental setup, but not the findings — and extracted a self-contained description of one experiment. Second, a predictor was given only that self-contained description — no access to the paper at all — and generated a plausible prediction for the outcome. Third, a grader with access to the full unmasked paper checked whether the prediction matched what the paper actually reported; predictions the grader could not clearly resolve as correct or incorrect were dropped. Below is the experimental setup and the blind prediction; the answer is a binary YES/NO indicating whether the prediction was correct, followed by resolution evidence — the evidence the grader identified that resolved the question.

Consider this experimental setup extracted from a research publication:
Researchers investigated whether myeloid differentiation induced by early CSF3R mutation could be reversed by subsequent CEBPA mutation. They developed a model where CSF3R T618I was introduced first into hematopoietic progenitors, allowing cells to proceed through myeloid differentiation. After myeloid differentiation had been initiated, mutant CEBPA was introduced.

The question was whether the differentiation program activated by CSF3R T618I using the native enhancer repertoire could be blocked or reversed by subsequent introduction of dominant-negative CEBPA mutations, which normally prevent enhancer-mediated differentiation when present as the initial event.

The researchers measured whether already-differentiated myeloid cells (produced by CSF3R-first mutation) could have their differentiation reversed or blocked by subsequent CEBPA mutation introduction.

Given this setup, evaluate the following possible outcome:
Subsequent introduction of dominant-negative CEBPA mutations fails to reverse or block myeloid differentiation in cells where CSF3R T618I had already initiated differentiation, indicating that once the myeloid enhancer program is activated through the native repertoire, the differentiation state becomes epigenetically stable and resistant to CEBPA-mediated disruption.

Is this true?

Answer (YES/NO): YES